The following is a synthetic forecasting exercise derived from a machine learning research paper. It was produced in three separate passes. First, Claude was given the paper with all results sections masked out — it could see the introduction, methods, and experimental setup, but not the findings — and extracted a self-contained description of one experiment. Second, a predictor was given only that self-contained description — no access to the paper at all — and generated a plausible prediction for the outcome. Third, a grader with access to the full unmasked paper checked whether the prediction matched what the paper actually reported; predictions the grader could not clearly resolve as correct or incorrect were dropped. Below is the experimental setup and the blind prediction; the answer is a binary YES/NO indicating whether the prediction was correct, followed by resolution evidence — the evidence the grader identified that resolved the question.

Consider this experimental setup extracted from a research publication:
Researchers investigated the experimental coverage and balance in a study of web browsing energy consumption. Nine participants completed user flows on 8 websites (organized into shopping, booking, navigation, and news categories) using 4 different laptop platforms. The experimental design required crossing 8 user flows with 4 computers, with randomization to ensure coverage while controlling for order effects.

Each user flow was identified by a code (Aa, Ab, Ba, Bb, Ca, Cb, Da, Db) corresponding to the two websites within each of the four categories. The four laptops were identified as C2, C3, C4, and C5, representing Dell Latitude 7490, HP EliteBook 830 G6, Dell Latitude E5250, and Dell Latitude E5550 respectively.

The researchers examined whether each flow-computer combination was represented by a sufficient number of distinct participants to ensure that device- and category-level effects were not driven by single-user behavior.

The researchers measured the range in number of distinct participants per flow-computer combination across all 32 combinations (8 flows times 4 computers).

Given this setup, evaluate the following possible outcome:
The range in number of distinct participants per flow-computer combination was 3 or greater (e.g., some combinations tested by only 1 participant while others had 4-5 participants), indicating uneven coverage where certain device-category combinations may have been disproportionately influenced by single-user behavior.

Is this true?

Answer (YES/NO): NO